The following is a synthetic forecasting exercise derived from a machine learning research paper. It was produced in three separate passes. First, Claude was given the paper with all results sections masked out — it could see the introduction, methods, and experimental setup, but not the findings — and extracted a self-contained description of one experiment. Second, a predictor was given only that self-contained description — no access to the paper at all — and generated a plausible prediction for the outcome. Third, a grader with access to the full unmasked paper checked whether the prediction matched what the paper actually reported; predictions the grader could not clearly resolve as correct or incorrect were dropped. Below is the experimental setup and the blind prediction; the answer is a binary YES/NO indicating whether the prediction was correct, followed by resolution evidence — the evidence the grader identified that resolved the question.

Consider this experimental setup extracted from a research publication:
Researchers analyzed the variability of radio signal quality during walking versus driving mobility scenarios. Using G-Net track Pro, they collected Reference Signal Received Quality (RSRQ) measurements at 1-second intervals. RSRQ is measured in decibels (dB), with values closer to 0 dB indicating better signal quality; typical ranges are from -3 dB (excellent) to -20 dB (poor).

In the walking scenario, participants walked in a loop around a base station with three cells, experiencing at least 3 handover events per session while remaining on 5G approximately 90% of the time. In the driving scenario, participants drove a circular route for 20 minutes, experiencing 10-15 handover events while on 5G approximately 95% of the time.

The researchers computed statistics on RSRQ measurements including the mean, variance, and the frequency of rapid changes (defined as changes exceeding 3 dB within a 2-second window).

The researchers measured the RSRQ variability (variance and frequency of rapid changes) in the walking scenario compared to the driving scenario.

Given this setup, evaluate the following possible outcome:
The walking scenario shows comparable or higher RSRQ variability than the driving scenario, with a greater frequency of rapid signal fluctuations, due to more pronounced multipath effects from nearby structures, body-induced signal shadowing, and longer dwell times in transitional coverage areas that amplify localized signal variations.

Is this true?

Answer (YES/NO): NO